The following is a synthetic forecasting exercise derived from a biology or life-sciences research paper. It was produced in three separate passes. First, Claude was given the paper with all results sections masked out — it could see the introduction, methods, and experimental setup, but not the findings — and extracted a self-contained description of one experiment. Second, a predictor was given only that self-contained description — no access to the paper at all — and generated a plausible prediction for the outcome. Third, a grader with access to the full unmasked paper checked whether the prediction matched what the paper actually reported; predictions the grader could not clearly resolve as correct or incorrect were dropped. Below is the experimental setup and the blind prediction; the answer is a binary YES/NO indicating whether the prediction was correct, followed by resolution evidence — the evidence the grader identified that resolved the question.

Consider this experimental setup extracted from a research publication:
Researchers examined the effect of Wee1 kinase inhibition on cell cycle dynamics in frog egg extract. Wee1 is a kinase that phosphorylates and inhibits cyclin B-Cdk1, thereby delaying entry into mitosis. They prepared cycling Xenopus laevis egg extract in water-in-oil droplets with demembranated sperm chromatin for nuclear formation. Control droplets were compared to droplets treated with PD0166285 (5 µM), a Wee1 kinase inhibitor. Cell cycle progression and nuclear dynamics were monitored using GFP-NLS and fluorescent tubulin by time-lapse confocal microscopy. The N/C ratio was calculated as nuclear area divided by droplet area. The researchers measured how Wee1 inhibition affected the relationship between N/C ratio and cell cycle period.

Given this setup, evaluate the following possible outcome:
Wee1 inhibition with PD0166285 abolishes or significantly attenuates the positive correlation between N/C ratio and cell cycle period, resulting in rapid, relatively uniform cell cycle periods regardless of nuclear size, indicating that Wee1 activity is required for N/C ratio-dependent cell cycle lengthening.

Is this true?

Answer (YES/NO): YES